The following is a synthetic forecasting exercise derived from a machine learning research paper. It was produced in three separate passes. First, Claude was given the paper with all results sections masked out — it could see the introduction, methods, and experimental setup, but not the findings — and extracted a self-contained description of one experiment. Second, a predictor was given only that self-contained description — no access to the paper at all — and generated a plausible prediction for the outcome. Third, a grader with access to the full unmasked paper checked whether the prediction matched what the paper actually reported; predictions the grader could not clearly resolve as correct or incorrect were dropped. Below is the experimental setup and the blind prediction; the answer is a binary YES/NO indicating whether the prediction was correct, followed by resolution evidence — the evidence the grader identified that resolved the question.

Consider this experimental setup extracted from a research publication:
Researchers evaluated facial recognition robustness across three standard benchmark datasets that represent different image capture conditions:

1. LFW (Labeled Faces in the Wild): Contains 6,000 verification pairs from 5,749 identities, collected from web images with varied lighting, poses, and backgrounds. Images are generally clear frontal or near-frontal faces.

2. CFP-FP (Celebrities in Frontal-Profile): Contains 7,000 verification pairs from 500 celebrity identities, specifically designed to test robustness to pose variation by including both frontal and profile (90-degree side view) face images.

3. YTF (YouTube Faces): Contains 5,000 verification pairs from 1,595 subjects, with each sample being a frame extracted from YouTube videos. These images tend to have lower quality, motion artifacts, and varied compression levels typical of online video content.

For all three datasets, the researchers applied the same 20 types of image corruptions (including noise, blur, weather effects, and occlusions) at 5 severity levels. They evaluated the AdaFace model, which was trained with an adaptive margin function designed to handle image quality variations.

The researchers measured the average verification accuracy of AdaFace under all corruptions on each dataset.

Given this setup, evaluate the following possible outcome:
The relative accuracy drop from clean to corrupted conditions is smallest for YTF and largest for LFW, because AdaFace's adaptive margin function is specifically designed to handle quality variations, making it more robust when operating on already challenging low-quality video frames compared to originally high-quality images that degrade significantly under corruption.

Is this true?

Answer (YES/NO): NO